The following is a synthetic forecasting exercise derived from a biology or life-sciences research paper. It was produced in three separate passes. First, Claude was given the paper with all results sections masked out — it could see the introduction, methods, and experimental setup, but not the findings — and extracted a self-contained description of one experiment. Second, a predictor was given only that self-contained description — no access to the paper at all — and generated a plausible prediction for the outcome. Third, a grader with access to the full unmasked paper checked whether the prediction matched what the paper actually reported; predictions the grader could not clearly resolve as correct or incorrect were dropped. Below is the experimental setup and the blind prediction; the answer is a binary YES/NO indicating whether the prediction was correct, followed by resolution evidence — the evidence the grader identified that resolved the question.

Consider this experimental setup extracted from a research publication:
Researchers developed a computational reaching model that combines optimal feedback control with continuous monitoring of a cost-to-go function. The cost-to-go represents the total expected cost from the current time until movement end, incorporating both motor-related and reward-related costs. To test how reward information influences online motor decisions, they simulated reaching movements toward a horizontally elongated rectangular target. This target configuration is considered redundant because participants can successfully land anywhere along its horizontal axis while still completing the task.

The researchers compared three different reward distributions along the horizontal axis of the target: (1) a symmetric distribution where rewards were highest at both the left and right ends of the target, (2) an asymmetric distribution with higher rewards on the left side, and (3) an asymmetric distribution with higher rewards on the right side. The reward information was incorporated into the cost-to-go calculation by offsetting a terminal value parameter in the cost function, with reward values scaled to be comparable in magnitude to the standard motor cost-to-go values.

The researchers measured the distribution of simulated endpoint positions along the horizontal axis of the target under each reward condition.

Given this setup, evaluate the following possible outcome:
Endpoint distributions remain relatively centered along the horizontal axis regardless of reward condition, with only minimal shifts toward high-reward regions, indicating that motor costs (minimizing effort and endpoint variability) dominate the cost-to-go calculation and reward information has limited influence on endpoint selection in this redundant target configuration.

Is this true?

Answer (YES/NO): NO